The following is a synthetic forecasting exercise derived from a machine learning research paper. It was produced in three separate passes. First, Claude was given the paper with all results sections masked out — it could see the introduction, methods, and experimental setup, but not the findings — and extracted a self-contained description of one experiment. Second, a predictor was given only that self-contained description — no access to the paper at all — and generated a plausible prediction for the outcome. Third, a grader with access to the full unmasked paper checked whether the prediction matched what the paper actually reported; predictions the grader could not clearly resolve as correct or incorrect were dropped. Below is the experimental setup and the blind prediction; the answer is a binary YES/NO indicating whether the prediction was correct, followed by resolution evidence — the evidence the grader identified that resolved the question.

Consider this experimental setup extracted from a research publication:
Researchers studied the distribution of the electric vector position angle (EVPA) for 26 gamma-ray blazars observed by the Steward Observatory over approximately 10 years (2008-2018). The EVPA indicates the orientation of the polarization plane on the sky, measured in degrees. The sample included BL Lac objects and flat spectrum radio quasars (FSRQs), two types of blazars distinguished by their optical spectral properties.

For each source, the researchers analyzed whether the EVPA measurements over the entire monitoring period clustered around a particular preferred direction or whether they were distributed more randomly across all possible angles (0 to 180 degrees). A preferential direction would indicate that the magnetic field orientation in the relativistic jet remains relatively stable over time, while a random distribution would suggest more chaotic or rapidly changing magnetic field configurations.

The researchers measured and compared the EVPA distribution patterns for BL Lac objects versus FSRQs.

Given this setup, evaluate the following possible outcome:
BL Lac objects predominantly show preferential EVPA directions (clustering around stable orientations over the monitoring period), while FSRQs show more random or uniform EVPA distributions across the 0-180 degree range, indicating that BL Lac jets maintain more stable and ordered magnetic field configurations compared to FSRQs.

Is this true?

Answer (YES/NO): YES